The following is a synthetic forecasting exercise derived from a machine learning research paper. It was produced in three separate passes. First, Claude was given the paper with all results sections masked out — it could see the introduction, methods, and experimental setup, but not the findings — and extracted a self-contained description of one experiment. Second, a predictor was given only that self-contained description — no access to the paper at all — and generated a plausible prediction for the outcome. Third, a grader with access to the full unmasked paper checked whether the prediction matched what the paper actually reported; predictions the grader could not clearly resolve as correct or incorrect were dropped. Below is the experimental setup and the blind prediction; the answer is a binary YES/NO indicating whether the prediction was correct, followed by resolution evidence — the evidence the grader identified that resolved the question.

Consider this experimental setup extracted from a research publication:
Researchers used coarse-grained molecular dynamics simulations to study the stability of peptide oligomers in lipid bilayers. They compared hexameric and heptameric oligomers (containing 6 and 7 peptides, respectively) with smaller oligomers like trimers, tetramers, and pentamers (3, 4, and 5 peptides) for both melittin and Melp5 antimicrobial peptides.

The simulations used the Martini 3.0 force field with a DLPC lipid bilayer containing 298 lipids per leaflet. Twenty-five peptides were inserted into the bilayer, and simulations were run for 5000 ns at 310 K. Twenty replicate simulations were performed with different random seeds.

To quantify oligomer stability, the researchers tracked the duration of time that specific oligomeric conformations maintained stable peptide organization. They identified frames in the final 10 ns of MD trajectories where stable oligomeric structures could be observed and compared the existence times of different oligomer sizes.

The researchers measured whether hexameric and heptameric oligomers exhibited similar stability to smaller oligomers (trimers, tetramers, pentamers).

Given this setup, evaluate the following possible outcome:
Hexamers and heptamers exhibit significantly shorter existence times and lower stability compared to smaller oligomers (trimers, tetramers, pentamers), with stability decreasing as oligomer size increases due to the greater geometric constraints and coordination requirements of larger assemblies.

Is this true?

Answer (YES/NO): YES